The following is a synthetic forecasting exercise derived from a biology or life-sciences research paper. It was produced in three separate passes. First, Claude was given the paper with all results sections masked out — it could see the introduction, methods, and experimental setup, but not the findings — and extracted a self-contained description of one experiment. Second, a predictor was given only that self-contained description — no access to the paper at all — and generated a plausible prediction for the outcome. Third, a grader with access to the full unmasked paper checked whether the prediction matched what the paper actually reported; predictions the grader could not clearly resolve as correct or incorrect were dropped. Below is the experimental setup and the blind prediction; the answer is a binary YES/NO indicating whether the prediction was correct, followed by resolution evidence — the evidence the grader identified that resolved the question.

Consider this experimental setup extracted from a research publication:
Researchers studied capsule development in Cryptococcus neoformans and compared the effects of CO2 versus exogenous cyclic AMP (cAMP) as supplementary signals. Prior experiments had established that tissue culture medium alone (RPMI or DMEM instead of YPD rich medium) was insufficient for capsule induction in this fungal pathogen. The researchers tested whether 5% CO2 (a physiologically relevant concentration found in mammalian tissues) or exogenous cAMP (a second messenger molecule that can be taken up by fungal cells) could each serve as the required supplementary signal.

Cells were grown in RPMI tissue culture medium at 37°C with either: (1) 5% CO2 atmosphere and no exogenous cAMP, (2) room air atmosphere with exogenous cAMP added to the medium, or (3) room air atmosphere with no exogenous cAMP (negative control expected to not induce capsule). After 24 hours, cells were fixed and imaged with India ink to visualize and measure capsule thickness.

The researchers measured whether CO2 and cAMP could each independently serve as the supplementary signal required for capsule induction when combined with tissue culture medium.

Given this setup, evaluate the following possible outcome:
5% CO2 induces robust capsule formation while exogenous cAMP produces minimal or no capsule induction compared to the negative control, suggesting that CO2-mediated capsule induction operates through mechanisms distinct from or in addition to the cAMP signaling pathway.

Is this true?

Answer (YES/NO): NO